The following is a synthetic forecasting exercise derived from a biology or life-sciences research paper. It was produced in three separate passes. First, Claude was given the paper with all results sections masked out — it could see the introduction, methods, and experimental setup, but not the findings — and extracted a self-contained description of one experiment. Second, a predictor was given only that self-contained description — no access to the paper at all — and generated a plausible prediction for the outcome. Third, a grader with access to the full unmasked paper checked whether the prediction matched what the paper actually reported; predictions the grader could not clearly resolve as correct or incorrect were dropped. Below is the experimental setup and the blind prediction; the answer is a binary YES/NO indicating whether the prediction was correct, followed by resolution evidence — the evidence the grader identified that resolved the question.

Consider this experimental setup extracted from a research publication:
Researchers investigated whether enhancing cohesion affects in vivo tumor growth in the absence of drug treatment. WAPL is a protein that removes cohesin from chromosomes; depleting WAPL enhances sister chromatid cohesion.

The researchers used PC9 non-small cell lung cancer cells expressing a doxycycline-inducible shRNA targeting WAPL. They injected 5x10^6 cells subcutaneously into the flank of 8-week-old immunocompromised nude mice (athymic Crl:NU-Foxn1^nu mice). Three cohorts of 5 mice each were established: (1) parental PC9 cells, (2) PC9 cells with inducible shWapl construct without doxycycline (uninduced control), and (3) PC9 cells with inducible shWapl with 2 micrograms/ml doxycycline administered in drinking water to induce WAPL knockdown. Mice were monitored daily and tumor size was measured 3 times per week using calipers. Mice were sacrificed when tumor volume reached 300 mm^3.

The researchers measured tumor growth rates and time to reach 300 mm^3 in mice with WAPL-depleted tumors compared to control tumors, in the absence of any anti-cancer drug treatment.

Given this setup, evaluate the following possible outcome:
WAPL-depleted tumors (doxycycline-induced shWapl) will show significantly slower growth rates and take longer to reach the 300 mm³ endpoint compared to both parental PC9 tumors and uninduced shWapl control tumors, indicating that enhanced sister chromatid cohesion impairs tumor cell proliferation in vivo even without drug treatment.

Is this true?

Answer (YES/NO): NO